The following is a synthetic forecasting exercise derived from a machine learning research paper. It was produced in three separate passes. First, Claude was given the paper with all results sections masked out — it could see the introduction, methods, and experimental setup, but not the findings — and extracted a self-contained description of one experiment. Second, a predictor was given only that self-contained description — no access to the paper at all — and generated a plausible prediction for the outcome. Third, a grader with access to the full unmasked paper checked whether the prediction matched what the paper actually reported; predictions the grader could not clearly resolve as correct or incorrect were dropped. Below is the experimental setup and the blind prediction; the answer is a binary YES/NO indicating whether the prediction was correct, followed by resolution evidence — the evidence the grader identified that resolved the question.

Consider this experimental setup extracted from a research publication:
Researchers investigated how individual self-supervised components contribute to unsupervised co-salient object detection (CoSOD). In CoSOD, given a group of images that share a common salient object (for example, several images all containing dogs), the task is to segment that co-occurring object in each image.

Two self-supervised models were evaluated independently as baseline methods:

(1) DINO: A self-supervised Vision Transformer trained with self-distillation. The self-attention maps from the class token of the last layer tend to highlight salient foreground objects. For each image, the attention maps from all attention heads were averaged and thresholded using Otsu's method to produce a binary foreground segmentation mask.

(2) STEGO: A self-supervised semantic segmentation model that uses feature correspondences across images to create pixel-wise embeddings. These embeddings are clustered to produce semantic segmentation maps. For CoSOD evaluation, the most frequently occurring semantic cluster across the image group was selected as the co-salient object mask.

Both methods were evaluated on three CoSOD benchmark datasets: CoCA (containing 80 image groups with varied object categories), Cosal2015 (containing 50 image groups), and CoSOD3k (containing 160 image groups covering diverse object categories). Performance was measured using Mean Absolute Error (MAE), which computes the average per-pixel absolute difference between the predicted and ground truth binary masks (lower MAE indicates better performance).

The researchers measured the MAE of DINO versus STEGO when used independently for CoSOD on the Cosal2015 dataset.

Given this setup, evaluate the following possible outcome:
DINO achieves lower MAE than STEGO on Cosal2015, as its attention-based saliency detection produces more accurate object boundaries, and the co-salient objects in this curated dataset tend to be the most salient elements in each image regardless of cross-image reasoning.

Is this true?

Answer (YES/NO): YES